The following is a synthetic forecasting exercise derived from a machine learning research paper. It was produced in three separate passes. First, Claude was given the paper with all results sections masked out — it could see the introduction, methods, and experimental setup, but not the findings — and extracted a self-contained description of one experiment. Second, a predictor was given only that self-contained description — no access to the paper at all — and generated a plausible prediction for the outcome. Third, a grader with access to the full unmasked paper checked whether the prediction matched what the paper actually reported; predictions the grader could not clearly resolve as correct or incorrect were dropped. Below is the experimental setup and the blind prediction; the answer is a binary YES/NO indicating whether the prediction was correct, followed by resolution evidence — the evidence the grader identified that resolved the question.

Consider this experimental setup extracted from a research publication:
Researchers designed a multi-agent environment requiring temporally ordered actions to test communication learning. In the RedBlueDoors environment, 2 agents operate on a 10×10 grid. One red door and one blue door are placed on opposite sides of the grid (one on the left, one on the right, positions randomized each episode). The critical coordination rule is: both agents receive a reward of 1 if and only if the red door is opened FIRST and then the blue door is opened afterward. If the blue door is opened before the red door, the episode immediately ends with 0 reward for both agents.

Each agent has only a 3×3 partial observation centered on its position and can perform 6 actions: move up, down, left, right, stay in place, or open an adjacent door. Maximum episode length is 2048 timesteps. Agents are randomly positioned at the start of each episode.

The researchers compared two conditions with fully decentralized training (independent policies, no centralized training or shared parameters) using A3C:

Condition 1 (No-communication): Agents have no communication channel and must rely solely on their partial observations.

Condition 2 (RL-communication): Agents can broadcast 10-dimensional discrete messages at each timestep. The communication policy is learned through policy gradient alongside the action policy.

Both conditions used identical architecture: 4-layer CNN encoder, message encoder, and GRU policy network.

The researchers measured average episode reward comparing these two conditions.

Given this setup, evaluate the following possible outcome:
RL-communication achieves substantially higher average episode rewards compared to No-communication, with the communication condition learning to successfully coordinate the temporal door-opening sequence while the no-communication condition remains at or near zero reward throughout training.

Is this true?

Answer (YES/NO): NO